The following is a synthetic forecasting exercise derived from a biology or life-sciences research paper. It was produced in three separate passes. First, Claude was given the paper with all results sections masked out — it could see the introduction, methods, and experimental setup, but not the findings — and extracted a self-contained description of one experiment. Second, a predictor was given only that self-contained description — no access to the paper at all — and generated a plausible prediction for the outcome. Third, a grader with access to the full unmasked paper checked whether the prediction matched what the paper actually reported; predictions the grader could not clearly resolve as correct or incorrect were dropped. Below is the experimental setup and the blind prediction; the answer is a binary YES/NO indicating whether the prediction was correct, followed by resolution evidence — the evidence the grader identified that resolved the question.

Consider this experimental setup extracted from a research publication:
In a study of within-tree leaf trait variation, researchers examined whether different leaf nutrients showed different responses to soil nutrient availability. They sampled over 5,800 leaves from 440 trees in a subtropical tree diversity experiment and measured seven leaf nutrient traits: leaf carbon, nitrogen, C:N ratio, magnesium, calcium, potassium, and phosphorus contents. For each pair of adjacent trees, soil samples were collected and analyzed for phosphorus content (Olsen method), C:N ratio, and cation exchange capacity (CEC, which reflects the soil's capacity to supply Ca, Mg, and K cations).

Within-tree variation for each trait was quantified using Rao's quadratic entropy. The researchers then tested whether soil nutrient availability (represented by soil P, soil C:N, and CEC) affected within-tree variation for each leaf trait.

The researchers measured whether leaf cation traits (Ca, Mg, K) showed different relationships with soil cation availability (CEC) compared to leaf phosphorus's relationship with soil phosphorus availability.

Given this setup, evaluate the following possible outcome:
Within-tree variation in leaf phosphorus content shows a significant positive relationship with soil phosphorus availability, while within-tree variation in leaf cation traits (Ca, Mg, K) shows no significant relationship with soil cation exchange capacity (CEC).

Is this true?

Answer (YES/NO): NO